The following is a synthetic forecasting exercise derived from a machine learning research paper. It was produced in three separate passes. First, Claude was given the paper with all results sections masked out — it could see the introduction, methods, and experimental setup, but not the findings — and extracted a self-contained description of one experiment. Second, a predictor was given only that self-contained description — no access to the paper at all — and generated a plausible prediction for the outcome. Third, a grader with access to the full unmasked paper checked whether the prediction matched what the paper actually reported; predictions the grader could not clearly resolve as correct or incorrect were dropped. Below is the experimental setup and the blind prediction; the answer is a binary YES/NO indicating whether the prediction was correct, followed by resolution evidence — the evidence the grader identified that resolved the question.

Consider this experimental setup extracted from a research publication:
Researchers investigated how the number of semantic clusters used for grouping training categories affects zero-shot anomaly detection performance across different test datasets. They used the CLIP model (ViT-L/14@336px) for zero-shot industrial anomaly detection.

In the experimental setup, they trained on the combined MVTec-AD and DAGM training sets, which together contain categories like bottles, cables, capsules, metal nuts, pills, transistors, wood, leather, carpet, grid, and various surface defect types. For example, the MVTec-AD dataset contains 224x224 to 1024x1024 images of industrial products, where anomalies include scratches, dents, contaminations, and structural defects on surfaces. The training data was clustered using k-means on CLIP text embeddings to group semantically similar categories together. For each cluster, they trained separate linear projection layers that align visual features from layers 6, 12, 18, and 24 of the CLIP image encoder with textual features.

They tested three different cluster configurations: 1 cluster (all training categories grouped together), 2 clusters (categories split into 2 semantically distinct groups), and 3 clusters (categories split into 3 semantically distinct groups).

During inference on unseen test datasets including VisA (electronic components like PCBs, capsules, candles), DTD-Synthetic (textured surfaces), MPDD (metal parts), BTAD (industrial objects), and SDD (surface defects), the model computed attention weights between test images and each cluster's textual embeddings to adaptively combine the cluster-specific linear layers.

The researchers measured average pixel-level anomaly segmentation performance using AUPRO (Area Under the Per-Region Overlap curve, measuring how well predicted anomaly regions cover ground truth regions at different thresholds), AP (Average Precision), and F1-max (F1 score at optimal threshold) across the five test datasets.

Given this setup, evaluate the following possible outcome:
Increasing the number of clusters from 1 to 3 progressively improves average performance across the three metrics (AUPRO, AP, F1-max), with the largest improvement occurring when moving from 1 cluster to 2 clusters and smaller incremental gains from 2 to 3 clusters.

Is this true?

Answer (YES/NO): NO